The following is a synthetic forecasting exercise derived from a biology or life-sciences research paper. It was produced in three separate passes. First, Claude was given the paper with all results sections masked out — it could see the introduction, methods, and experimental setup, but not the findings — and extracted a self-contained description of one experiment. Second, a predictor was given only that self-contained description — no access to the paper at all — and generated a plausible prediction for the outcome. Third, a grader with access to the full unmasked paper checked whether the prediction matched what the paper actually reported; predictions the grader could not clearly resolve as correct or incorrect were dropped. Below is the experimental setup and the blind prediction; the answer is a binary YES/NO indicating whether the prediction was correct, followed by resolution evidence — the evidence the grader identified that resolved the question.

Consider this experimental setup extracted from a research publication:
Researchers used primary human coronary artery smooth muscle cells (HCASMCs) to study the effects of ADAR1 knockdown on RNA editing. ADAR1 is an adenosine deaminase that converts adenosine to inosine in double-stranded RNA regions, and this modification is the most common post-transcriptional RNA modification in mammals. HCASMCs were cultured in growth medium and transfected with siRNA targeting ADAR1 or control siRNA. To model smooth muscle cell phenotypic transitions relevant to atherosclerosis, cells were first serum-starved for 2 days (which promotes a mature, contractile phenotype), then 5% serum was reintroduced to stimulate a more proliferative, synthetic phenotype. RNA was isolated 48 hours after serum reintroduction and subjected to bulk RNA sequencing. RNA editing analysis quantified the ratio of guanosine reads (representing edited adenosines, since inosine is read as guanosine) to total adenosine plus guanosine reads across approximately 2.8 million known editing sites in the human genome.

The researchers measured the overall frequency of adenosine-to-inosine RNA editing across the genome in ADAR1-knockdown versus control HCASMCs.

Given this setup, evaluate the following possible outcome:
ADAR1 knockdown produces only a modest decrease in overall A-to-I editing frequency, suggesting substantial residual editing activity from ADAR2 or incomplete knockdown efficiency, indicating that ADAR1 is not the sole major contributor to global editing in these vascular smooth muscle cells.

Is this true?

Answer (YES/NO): NO